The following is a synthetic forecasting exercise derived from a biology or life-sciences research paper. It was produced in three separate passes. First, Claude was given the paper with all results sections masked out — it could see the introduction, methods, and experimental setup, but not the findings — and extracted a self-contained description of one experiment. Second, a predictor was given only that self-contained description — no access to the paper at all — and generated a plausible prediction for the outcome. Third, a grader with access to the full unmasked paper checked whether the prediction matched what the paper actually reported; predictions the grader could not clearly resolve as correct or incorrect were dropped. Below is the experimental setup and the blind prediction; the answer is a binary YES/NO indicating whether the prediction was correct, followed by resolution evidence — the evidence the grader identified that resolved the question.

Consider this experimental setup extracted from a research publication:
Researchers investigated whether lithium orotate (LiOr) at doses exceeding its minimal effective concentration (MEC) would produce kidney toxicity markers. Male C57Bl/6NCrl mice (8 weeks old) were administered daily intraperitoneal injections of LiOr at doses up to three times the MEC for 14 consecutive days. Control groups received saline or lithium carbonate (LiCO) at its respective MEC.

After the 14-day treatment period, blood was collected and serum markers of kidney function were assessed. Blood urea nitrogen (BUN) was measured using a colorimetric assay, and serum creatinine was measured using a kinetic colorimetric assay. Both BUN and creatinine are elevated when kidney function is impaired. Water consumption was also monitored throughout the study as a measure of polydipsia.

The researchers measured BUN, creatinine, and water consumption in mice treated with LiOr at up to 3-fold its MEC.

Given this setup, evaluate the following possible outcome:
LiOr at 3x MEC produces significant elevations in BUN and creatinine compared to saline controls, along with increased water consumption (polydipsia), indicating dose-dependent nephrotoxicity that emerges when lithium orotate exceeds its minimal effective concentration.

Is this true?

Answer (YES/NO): NO